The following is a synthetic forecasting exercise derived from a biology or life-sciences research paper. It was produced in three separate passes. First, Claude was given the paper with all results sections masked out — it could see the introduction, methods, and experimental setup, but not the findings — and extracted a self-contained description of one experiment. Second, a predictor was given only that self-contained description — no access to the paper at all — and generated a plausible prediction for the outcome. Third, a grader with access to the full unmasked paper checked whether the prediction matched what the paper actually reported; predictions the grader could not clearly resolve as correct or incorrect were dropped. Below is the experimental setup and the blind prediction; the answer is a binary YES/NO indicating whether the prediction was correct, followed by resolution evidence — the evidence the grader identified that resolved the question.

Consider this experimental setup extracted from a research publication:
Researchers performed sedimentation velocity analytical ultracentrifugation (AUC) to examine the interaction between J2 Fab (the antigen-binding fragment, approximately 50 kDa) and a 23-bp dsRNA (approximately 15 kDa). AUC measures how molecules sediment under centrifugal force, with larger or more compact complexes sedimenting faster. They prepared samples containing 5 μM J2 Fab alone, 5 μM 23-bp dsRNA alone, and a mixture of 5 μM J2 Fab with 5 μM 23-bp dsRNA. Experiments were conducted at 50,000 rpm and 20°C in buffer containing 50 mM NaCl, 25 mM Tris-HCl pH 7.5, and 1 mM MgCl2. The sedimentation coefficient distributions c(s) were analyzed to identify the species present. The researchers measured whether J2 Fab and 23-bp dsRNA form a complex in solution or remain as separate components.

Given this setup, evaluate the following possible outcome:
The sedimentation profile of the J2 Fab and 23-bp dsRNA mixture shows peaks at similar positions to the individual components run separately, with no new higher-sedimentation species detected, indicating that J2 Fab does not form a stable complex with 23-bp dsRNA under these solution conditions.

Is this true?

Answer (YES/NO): NO